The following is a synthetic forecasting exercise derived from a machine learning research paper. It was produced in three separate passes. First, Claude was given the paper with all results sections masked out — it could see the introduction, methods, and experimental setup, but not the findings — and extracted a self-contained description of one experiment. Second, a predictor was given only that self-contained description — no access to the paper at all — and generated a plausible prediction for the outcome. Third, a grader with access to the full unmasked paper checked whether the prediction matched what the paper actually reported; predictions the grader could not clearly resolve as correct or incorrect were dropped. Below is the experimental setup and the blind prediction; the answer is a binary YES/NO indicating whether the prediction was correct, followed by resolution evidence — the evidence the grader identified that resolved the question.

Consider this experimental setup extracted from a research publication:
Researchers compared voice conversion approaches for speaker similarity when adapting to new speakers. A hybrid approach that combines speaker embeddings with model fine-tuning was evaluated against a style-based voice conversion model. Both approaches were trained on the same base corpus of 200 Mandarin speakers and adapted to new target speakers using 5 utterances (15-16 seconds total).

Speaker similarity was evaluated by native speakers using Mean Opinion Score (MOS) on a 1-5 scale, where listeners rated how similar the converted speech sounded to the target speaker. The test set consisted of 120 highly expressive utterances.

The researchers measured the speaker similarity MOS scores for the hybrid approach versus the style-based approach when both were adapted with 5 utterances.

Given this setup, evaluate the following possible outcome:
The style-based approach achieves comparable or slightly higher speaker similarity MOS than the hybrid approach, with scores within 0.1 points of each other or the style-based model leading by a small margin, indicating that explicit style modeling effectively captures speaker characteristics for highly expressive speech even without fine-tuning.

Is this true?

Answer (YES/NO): YES